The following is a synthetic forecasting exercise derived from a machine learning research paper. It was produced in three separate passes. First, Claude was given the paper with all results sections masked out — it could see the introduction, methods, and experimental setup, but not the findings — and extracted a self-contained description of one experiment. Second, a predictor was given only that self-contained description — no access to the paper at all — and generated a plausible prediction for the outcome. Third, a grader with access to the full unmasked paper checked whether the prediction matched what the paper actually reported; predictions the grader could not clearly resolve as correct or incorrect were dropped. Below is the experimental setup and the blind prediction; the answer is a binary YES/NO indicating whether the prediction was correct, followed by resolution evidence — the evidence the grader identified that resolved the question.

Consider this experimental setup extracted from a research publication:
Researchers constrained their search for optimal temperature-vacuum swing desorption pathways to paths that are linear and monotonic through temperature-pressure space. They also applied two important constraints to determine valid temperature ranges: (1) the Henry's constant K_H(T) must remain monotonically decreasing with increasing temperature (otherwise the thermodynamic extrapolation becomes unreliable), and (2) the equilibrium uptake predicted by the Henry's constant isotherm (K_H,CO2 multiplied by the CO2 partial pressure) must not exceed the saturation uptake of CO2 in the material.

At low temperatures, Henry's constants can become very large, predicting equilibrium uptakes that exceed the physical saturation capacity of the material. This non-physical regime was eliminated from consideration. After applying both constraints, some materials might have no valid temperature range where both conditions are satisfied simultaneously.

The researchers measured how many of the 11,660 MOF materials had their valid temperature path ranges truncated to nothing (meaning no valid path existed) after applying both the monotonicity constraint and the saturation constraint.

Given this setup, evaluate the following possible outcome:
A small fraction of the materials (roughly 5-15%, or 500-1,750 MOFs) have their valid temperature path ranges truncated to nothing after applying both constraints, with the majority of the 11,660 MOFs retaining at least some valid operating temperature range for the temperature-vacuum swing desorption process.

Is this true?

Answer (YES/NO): NO